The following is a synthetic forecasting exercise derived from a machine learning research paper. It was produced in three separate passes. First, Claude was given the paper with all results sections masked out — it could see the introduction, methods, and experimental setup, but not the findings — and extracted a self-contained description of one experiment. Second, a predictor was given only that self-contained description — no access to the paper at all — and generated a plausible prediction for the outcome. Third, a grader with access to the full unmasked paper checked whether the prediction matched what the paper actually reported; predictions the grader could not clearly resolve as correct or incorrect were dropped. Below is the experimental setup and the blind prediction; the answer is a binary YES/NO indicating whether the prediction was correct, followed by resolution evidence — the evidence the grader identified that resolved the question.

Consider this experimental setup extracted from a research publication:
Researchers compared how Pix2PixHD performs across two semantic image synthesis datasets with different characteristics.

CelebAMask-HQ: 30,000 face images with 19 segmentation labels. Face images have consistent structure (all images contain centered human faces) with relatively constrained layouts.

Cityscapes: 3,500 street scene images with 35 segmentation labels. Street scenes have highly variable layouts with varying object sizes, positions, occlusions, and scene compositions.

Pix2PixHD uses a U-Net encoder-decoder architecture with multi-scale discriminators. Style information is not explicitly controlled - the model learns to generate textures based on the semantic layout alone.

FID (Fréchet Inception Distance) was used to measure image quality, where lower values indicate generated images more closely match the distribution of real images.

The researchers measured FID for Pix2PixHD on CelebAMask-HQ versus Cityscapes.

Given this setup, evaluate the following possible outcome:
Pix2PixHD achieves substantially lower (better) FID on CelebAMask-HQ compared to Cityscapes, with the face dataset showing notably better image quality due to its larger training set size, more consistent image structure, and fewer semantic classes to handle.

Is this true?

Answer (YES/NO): YES